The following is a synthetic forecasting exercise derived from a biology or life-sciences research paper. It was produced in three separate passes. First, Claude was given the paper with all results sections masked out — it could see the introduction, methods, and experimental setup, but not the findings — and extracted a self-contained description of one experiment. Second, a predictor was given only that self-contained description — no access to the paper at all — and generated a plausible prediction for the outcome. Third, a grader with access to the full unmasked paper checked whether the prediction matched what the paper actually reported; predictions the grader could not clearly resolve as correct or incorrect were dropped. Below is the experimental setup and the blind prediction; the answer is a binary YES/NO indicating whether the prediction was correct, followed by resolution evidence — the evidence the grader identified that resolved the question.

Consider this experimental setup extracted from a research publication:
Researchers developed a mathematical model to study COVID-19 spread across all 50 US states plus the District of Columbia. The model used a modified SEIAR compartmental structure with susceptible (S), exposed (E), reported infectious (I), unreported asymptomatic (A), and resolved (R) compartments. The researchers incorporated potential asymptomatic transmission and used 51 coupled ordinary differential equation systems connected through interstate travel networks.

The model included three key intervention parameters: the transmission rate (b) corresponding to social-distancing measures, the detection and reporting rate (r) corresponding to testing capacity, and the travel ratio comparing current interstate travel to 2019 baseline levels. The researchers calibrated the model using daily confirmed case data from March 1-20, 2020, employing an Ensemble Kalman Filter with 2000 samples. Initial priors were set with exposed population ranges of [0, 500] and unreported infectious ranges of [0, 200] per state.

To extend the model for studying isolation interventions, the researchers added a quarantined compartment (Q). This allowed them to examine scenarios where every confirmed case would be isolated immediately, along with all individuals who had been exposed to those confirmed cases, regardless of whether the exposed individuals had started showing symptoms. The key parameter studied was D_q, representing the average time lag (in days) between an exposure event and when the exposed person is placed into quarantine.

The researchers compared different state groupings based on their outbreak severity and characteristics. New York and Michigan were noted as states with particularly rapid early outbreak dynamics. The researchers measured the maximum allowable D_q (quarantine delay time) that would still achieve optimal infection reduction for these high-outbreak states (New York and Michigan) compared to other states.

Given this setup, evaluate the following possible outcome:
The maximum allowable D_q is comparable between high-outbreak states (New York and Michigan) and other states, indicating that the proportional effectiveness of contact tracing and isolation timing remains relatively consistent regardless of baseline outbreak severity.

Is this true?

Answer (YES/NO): NO